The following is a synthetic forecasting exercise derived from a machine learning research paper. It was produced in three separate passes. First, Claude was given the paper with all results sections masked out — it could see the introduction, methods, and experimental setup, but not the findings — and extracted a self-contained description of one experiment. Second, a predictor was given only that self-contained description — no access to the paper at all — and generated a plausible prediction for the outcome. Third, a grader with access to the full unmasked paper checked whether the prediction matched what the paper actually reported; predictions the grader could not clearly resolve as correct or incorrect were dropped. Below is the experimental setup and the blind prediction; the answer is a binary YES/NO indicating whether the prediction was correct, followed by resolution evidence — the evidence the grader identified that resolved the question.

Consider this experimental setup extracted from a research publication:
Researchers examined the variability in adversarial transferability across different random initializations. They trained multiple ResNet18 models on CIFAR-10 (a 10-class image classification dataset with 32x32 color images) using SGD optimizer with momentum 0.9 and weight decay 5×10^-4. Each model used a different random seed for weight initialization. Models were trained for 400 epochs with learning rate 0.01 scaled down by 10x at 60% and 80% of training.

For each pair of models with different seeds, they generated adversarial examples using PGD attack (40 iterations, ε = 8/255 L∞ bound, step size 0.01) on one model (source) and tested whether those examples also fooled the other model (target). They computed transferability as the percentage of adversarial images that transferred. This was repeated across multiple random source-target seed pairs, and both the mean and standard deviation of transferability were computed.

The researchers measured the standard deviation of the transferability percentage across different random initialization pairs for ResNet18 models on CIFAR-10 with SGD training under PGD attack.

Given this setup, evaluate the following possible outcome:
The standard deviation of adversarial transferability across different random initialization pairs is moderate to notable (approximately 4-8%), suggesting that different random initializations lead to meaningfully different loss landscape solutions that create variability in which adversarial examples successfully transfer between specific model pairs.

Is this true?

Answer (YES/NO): NO